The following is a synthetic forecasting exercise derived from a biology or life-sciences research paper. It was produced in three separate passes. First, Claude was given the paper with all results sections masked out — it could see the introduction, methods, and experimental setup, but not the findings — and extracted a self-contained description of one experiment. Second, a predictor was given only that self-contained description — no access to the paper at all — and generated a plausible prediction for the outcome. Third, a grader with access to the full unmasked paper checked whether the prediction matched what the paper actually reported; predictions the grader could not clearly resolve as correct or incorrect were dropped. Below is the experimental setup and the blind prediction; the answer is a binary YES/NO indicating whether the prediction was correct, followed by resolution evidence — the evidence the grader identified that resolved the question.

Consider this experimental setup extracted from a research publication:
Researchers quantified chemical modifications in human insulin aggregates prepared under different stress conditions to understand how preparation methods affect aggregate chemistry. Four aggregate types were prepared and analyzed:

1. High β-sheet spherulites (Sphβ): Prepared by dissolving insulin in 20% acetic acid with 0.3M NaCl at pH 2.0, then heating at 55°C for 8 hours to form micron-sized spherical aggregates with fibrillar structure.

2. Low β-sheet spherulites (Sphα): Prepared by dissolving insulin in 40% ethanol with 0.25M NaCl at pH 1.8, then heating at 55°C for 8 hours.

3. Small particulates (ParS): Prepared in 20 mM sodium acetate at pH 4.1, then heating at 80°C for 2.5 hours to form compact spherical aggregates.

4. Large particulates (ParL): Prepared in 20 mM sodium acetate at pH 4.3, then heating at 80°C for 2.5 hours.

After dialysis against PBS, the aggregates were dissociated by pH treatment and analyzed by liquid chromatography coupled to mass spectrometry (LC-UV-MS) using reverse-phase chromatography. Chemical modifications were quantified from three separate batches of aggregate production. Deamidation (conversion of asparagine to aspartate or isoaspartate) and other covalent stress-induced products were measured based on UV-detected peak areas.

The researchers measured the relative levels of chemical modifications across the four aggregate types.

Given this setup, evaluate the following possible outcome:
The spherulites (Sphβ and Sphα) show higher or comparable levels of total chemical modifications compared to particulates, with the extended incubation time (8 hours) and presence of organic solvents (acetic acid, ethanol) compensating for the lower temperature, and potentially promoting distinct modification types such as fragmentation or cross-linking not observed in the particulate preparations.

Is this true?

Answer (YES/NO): NO